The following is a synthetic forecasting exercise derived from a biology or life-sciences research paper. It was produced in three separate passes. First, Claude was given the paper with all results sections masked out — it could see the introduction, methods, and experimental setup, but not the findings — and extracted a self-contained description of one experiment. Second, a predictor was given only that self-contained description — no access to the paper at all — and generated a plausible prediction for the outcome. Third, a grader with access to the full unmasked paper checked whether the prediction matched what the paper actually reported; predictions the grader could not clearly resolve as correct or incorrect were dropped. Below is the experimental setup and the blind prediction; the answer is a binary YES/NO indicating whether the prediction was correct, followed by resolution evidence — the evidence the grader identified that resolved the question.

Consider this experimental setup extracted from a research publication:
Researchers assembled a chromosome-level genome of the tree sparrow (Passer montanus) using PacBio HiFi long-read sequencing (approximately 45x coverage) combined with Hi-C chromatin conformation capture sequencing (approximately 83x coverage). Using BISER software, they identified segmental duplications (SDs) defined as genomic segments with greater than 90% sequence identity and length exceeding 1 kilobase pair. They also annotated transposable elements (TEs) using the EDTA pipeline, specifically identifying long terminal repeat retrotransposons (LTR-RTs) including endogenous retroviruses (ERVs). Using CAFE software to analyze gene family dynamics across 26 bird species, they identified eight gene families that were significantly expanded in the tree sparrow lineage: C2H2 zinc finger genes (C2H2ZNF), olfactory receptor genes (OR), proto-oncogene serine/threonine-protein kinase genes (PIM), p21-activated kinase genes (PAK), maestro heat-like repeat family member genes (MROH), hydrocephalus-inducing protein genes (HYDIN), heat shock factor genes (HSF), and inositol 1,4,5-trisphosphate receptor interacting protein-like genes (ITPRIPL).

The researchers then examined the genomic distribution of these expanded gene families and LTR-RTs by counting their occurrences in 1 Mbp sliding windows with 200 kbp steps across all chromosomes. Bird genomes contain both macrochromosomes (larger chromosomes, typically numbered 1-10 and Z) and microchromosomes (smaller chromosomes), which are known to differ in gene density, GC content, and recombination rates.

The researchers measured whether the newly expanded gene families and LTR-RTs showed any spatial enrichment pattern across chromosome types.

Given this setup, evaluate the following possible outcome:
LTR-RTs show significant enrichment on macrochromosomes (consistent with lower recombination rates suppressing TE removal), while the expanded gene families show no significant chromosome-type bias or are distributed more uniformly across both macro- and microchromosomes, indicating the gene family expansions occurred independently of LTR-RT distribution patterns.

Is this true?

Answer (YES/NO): NO